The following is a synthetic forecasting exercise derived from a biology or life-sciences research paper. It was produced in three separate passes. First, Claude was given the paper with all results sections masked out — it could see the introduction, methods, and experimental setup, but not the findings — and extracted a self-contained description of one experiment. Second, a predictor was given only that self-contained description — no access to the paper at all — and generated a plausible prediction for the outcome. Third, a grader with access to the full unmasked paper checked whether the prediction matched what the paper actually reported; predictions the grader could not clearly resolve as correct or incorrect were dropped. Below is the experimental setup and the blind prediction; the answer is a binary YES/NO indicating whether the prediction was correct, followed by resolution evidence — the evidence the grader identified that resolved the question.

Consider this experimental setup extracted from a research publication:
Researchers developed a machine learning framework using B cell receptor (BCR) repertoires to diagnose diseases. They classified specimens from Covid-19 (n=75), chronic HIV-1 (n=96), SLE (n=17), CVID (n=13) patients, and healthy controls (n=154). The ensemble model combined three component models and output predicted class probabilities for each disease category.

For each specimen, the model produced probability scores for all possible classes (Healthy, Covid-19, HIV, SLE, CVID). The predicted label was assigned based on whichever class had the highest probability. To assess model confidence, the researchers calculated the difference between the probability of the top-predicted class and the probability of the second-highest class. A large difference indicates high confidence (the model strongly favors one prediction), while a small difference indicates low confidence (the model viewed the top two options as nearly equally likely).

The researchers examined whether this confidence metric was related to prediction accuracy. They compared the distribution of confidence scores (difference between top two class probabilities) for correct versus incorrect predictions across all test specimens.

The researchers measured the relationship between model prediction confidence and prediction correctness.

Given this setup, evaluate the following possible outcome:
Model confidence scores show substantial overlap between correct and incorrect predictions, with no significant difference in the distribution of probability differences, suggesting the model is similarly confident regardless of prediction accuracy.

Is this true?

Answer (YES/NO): NO